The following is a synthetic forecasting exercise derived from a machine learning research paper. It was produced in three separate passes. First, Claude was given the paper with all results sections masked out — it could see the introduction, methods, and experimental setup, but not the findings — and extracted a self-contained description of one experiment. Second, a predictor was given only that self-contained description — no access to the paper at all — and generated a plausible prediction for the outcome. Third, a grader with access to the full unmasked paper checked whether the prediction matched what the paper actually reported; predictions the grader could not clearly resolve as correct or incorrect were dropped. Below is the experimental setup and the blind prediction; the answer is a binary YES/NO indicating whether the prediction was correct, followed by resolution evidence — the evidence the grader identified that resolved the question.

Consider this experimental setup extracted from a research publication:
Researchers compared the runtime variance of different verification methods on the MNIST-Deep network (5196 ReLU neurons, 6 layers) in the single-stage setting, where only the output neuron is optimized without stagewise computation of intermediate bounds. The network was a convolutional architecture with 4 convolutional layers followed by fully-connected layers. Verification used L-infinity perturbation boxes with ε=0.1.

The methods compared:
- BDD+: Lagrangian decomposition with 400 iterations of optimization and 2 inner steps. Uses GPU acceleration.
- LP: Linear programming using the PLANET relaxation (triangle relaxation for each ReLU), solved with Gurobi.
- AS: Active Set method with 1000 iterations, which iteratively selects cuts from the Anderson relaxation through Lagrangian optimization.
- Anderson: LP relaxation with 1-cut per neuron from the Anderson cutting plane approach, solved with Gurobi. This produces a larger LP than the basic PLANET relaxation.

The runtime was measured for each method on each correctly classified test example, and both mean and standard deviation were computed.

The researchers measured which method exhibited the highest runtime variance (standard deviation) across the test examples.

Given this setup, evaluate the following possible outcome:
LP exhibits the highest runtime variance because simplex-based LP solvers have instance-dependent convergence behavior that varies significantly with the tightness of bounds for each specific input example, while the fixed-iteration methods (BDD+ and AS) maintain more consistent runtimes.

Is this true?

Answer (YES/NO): NO